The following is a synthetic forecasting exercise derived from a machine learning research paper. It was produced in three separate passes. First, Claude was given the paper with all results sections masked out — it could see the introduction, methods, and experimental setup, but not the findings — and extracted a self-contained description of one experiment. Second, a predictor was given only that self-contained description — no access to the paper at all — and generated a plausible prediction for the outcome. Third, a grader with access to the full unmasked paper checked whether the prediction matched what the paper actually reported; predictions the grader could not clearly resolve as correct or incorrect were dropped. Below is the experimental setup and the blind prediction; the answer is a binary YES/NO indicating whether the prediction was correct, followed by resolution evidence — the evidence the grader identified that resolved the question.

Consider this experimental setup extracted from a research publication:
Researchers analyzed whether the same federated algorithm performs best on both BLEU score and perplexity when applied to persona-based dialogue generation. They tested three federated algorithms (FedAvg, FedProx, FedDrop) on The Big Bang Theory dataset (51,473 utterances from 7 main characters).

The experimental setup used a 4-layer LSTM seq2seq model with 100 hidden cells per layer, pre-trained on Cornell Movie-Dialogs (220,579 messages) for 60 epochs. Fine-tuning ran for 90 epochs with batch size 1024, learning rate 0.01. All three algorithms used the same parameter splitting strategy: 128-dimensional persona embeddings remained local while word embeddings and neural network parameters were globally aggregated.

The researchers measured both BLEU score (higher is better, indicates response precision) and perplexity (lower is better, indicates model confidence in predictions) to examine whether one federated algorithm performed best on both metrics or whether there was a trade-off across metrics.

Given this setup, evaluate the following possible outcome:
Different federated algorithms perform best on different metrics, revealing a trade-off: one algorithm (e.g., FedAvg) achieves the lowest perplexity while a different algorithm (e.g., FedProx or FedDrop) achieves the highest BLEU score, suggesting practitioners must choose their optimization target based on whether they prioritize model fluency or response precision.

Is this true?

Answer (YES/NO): NO